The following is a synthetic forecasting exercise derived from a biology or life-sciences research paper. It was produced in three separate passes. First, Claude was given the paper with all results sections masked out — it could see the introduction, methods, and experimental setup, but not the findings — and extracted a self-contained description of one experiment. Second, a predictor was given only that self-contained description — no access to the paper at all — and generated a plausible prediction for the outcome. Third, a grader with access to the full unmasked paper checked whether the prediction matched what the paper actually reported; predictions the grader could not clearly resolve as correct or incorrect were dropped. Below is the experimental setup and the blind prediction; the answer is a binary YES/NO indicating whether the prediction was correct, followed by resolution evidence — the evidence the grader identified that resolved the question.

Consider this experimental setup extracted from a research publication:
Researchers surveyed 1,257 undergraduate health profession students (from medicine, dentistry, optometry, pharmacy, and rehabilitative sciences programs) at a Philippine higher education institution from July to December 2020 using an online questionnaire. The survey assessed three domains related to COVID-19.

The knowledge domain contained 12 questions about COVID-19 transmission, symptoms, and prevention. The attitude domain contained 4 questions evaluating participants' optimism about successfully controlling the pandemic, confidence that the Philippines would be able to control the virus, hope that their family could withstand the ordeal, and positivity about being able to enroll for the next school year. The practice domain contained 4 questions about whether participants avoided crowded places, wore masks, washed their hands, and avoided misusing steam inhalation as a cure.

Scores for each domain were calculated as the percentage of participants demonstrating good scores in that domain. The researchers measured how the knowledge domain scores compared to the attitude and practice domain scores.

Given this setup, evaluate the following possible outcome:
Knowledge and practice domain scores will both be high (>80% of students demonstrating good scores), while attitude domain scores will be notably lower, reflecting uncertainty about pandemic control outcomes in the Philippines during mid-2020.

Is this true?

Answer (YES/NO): NO